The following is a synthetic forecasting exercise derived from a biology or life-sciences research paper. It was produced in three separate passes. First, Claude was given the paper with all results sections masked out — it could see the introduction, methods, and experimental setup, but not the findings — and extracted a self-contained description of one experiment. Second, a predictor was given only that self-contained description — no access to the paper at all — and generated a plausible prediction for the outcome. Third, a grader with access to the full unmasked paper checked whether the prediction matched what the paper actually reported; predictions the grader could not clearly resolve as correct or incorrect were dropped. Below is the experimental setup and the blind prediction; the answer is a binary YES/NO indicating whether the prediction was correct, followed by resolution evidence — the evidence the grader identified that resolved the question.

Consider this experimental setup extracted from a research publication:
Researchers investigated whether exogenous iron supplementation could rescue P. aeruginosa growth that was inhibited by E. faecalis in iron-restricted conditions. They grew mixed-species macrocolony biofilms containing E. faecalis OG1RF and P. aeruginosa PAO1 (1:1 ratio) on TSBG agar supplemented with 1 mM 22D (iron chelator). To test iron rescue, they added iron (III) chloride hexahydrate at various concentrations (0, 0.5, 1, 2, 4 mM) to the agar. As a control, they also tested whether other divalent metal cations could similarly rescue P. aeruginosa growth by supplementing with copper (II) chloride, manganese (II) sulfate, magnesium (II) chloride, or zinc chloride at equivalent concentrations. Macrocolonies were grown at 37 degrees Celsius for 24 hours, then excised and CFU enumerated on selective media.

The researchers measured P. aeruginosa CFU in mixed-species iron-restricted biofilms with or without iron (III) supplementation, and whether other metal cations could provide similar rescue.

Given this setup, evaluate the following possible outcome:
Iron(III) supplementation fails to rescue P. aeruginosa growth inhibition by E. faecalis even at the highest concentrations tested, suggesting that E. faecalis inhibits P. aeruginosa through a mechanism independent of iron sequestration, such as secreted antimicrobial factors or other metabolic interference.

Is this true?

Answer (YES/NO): NO